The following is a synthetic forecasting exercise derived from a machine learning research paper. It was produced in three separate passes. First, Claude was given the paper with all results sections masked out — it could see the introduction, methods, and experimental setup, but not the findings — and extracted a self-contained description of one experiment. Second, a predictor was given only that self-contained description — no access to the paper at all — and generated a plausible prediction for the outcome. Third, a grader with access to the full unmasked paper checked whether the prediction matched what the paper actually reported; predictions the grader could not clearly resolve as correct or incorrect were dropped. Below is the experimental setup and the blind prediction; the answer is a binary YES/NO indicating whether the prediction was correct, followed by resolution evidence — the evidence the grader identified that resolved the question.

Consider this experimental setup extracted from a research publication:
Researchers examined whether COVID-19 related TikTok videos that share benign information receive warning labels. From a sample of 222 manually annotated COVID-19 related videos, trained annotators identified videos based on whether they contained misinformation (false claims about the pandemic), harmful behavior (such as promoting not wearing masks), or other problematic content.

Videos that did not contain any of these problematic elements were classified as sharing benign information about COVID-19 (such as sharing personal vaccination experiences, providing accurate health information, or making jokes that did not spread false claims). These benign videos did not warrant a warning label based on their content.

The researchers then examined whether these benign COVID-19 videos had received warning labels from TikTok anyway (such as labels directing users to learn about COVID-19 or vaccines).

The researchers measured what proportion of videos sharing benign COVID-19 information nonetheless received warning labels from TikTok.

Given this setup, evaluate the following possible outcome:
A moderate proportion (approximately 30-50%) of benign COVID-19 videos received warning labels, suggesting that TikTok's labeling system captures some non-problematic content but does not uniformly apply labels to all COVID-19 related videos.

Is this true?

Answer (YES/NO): YES